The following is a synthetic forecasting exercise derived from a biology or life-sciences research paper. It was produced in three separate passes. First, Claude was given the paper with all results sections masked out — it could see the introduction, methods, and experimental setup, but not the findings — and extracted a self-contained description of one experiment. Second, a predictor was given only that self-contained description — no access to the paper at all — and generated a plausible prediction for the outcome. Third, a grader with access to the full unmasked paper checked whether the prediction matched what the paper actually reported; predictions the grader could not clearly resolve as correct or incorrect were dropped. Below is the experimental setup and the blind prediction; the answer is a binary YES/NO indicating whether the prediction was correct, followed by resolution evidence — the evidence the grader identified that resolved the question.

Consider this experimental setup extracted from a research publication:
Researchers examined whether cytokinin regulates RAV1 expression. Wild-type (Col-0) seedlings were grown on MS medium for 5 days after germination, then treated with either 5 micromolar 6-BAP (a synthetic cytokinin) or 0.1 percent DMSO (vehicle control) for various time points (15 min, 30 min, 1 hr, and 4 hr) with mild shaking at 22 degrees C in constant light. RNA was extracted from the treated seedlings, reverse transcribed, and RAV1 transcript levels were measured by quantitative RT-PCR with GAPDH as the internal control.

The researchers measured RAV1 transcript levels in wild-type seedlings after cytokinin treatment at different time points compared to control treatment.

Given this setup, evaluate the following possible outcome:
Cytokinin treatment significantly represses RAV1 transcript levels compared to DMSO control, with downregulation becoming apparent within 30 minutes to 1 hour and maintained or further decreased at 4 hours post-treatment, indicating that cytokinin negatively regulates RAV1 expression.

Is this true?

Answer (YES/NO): NO